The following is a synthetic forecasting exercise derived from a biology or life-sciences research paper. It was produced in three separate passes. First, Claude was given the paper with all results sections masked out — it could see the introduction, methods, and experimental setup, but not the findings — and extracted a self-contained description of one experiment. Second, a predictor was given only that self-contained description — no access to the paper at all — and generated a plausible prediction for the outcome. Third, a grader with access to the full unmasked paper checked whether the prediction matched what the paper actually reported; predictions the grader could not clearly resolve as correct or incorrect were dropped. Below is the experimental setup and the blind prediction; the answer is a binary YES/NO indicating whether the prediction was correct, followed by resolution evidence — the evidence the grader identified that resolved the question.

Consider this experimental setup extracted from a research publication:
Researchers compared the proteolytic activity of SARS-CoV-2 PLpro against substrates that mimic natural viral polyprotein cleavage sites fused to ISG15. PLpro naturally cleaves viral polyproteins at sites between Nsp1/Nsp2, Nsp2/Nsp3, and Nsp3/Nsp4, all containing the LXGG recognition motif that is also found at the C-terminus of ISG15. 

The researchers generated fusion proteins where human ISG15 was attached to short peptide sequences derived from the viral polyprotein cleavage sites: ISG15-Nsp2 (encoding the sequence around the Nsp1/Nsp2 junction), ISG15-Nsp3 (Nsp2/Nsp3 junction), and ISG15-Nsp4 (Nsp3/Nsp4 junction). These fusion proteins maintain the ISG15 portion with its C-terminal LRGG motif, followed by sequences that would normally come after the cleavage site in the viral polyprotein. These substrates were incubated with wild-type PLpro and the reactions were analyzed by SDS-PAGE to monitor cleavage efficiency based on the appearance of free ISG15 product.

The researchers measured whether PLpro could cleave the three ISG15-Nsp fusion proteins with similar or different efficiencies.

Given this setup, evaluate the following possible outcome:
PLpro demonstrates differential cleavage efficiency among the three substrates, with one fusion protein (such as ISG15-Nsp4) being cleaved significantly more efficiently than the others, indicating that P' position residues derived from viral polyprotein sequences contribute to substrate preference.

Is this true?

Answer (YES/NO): NO